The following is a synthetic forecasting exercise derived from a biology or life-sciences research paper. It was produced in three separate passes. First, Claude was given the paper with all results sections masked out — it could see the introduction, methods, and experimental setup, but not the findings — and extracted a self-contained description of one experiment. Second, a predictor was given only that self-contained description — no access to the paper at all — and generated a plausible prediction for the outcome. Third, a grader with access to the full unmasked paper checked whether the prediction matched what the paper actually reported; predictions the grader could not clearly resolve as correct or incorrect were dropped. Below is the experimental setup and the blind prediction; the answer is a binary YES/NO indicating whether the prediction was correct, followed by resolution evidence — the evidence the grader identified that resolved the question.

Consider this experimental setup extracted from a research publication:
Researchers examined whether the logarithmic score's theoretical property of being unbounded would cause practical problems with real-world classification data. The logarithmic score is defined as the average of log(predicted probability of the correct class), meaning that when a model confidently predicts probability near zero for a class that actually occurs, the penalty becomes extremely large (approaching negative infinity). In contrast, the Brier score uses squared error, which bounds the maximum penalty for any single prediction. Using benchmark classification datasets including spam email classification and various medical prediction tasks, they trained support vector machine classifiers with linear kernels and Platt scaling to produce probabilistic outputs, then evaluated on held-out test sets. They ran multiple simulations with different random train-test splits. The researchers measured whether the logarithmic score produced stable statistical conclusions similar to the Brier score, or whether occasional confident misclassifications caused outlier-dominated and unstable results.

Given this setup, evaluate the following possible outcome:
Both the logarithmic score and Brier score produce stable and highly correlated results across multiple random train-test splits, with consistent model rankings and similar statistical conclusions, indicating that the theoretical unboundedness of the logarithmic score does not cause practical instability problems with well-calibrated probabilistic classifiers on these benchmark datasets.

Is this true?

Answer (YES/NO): YES